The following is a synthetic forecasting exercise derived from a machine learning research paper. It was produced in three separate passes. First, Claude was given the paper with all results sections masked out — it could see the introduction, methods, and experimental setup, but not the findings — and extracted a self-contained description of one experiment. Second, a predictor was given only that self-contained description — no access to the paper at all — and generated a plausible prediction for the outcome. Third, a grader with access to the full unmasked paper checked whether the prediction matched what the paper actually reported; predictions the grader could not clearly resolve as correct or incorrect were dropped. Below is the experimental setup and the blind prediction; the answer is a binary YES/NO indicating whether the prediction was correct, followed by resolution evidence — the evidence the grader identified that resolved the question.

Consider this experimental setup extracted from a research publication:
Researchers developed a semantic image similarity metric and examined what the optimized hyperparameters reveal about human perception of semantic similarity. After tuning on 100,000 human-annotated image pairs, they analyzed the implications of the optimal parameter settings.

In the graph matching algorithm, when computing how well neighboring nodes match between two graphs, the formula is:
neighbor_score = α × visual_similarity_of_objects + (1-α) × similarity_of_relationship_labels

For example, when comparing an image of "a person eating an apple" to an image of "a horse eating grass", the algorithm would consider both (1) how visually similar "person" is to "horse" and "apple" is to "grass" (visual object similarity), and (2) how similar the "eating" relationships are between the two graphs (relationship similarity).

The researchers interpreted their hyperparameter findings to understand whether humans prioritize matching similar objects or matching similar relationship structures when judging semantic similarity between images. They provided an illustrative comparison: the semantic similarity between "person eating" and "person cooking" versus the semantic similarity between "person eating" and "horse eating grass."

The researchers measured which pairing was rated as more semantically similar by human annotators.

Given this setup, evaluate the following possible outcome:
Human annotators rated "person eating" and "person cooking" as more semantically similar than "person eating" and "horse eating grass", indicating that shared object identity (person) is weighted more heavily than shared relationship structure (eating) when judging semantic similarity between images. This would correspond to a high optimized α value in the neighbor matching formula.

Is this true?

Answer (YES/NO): NO